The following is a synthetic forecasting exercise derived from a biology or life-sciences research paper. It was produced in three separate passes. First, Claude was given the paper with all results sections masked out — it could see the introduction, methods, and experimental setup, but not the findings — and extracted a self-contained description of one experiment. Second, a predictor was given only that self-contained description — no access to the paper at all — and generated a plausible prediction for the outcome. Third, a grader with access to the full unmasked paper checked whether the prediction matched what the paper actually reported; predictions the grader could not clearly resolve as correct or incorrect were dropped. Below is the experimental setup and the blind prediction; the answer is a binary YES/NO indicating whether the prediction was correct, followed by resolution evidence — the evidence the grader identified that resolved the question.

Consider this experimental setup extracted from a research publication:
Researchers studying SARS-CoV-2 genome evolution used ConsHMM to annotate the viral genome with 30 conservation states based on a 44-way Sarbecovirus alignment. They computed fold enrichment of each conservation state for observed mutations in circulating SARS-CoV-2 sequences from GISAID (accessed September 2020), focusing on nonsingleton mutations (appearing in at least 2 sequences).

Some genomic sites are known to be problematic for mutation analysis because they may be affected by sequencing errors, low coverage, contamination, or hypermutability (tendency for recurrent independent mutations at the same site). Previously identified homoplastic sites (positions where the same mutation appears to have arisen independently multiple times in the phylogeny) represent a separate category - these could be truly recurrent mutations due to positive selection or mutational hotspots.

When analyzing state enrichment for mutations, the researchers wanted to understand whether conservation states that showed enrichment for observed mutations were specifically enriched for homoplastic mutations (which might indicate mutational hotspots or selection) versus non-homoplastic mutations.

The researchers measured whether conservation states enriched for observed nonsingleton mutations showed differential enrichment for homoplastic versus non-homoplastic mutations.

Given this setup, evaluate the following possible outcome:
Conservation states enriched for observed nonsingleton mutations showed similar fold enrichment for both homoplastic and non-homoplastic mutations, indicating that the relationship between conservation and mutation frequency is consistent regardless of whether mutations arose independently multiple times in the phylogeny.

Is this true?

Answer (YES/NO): NO